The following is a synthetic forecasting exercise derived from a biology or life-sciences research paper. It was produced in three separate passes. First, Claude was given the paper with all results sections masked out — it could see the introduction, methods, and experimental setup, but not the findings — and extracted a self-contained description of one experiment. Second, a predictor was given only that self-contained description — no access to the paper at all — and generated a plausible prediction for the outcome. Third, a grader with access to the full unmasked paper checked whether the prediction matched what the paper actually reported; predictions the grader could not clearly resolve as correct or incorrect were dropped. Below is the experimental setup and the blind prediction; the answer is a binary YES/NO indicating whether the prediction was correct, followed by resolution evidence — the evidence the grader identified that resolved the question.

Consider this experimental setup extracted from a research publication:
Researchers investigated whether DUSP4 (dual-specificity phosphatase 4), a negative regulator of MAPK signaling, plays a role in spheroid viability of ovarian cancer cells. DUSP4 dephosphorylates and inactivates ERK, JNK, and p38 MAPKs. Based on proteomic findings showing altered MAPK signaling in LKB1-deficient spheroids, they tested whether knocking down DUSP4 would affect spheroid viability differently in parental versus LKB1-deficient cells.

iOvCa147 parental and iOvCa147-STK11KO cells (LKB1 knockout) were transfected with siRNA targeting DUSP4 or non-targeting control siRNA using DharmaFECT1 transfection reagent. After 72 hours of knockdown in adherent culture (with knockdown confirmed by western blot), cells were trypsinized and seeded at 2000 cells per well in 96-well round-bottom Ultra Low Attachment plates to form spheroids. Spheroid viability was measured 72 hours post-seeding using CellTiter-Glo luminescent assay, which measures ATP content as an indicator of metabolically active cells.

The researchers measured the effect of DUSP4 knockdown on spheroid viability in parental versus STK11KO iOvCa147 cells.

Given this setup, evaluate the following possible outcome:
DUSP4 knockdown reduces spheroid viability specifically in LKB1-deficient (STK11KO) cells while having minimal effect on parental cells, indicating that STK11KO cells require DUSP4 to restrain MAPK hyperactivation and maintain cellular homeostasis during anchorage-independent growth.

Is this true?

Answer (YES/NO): NO